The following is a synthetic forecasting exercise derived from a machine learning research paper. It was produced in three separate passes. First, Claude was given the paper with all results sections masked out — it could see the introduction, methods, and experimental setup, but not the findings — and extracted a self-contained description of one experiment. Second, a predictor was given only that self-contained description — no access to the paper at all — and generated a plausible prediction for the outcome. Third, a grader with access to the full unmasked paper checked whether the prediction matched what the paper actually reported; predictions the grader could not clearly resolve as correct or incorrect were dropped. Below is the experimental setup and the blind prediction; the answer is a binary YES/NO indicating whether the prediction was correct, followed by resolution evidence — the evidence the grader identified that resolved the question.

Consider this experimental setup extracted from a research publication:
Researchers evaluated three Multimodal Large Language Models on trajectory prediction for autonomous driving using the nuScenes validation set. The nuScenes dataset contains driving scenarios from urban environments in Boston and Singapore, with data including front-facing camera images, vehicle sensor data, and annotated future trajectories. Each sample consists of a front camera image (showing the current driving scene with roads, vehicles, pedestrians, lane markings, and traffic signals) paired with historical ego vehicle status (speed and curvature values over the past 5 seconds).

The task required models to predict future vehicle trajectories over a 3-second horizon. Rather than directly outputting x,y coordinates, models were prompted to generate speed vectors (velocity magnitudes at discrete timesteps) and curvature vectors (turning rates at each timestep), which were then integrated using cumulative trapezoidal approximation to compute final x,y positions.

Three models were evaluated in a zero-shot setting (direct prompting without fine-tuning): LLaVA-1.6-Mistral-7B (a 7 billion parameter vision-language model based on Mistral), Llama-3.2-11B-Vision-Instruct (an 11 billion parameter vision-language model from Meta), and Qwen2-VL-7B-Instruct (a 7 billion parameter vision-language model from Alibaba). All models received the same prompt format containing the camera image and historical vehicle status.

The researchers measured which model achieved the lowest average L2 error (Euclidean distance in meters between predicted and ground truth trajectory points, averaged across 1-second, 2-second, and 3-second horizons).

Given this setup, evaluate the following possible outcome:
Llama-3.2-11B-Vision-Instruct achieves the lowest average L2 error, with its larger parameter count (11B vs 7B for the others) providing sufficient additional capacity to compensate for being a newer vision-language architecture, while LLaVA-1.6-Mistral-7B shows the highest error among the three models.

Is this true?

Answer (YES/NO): NO